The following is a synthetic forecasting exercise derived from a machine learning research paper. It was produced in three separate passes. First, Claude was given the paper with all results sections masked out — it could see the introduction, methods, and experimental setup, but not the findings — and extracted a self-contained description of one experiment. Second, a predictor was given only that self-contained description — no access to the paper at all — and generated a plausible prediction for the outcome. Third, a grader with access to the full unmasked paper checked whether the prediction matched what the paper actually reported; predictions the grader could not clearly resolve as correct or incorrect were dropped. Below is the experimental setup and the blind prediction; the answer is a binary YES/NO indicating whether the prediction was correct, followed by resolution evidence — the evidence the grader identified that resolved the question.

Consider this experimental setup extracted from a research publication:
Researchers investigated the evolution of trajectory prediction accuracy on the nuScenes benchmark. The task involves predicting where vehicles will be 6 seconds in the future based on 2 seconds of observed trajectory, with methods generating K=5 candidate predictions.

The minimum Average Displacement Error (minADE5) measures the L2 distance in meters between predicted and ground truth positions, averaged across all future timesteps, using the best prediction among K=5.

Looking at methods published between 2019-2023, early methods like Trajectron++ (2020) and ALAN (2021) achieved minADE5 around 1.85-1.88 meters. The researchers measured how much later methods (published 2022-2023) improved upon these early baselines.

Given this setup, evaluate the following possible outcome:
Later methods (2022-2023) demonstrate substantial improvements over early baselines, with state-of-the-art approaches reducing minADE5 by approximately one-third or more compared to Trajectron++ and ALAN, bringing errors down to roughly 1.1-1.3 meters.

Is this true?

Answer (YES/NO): YES